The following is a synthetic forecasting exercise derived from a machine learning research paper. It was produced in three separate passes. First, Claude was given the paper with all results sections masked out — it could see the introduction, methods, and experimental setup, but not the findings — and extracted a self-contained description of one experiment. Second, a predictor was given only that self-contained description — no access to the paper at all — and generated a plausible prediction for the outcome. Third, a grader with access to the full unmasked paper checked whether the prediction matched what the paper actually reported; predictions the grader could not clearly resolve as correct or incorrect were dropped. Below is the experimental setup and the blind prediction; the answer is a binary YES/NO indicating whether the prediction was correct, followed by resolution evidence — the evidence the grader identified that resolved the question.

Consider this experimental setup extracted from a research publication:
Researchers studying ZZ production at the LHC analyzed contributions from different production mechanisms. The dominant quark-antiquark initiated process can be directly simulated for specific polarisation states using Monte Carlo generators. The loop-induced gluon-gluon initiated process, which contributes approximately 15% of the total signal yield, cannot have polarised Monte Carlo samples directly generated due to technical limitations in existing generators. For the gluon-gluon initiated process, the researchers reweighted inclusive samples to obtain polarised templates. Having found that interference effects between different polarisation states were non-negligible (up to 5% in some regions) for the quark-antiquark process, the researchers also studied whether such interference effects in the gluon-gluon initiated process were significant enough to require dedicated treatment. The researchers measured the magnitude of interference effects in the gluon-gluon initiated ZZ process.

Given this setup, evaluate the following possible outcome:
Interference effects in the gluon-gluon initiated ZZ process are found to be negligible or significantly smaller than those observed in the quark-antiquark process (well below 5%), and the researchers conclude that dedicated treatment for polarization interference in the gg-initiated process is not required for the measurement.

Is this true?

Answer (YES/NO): YES